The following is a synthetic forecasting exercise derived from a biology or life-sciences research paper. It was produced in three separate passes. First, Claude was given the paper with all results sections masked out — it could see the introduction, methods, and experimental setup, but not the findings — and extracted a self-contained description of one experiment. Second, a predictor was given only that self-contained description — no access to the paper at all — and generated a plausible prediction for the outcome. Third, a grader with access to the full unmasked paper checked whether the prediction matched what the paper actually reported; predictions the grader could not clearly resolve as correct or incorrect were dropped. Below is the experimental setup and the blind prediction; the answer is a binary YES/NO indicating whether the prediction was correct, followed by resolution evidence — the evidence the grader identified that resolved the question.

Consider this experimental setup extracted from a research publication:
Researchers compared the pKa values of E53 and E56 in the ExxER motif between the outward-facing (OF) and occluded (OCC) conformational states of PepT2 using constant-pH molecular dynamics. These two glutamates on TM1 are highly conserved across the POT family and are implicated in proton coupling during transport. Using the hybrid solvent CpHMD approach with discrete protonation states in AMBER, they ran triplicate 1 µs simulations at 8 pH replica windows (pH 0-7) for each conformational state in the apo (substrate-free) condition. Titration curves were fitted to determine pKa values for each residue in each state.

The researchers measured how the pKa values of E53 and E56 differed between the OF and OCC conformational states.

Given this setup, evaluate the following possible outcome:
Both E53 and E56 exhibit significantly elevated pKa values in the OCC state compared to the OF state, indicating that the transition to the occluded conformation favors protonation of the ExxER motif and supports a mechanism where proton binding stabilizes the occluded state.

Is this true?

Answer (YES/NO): NO